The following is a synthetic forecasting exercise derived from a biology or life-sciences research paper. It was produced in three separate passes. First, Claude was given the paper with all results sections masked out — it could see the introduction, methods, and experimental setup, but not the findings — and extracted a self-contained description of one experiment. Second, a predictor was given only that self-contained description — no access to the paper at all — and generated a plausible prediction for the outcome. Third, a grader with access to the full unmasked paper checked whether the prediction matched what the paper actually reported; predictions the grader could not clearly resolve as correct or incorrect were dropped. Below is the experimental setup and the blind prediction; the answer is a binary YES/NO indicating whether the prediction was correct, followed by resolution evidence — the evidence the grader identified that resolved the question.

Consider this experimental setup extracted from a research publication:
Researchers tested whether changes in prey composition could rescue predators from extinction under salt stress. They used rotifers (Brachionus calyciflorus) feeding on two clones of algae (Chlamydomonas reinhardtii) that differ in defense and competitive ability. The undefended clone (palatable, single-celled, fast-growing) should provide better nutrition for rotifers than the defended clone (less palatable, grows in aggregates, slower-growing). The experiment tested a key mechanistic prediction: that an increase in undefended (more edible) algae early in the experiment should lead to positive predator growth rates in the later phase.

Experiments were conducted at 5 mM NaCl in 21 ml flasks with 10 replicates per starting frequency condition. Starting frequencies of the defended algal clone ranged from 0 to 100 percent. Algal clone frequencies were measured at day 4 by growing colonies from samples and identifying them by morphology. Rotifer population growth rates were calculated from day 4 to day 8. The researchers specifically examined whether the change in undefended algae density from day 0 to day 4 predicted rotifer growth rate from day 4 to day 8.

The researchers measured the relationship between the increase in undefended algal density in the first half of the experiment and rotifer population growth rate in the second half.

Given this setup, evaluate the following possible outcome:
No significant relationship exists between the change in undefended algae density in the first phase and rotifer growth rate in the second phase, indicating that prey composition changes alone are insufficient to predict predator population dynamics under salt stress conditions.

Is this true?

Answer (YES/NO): NO